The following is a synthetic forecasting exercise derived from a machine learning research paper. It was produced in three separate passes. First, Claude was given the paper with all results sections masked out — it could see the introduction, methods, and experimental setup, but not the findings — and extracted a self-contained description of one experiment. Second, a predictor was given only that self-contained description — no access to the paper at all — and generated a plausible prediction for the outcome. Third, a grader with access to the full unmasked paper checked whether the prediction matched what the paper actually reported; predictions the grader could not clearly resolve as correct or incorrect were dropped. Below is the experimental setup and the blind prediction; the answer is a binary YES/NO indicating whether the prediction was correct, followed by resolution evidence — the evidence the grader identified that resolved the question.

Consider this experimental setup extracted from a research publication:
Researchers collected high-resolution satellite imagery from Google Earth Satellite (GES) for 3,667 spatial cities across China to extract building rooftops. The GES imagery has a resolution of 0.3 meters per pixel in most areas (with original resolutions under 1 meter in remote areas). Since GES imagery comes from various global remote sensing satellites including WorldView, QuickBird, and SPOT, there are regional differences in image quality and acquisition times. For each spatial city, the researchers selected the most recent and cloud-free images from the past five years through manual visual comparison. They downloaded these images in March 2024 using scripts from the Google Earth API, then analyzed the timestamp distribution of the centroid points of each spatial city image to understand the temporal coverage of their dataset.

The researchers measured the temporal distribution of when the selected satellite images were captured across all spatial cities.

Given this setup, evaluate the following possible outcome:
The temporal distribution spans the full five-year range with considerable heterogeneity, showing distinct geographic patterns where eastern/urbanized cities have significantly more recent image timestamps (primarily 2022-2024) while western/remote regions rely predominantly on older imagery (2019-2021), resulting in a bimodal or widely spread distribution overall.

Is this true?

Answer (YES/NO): NO